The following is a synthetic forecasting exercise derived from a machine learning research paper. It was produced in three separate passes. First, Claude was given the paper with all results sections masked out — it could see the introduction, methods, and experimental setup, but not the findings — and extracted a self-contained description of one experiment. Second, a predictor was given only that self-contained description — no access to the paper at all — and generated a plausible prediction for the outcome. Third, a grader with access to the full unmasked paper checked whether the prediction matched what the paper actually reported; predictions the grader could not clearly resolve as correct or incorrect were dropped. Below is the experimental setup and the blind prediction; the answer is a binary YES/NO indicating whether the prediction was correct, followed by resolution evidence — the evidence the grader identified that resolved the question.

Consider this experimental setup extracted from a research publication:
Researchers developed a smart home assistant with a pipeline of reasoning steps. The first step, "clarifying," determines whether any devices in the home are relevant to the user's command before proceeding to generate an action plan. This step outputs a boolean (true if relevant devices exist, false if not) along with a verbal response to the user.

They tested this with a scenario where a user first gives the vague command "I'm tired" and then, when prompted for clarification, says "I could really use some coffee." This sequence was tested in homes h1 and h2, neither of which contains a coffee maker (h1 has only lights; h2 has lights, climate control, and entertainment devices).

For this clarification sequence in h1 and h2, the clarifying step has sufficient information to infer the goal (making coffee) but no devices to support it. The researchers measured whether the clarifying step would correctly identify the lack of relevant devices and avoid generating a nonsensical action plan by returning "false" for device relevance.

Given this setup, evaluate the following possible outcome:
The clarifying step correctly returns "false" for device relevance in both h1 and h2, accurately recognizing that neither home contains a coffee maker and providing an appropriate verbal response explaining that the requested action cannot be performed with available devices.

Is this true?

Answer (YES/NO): YES